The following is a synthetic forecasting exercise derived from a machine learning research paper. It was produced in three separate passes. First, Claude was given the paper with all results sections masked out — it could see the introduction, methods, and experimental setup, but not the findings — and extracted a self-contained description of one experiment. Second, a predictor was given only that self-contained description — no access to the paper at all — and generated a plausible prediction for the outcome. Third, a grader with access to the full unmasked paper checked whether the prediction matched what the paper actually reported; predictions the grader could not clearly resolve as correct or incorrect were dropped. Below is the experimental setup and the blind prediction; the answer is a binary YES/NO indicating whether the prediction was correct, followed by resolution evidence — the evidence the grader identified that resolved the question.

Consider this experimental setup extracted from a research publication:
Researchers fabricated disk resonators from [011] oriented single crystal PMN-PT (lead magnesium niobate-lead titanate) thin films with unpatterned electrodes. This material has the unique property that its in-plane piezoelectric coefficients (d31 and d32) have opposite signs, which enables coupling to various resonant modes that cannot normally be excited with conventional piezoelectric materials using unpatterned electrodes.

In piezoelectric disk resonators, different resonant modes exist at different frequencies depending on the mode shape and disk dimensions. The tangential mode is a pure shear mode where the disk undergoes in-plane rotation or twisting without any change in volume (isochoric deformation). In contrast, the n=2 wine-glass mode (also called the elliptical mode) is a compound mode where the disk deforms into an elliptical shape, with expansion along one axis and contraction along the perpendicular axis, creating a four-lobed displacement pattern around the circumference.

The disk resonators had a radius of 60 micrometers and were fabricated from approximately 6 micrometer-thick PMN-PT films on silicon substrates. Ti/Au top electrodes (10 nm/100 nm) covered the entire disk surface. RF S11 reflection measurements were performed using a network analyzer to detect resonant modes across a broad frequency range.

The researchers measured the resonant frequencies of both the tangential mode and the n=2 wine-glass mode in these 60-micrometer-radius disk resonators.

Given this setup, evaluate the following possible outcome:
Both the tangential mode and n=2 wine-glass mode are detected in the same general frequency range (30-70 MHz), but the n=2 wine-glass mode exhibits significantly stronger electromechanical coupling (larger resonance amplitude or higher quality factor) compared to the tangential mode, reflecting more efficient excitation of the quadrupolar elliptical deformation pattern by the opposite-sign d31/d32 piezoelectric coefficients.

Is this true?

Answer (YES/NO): NO